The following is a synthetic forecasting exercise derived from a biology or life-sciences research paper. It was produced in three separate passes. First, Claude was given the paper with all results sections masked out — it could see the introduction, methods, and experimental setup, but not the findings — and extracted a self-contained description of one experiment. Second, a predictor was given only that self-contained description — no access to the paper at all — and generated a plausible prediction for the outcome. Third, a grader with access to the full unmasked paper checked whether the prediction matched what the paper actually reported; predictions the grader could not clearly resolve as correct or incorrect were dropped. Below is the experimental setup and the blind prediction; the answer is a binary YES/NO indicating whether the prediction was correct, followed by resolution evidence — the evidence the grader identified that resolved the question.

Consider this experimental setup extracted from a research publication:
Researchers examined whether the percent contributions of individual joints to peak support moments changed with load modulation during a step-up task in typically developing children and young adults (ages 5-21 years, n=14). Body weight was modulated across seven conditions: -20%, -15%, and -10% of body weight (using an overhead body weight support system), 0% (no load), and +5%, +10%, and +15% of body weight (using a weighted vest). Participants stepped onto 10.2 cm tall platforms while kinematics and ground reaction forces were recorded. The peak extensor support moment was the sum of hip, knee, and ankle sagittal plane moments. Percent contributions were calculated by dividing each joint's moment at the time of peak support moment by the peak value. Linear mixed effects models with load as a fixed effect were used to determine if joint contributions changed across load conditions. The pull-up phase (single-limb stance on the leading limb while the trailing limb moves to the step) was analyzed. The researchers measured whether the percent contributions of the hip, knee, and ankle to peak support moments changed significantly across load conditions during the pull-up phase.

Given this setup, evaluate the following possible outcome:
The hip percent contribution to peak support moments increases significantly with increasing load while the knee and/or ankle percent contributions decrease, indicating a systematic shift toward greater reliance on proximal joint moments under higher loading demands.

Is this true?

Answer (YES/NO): YES